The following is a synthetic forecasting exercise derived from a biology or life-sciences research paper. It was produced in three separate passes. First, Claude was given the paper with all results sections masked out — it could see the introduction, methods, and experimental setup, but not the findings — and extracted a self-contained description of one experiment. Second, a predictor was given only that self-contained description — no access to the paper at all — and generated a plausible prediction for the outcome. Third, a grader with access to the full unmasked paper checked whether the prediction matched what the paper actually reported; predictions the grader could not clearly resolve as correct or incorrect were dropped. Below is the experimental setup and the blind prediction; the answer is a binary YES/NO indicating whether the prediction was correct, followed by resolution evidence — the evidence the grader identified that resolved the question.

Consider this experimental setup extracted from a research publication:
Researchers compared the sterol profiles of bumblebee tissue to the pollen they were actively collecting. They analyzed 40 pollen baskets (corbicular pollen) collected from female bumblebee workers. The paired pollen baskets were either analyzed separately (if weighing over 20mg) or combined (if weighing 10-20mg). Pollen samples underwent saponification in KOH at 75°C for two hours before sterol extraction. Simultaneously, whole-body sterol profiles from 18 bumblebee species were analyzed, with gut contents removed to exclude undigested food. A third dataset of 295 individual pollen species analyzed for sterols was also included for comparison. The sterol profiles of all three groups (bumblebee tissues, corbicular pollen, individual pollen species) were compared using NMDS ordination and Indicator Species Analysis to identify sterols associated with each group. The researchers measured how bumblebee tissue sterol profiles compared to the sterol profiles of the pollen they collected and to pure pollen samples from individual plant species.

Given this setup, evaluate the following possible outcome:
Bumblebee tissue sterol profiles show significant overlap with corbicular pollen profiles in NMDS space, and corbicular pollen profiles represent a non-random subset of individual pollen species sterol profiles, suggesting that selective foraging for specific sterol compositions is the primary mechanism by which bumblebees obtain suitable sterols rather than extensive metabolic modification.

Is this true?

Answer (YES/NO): YES